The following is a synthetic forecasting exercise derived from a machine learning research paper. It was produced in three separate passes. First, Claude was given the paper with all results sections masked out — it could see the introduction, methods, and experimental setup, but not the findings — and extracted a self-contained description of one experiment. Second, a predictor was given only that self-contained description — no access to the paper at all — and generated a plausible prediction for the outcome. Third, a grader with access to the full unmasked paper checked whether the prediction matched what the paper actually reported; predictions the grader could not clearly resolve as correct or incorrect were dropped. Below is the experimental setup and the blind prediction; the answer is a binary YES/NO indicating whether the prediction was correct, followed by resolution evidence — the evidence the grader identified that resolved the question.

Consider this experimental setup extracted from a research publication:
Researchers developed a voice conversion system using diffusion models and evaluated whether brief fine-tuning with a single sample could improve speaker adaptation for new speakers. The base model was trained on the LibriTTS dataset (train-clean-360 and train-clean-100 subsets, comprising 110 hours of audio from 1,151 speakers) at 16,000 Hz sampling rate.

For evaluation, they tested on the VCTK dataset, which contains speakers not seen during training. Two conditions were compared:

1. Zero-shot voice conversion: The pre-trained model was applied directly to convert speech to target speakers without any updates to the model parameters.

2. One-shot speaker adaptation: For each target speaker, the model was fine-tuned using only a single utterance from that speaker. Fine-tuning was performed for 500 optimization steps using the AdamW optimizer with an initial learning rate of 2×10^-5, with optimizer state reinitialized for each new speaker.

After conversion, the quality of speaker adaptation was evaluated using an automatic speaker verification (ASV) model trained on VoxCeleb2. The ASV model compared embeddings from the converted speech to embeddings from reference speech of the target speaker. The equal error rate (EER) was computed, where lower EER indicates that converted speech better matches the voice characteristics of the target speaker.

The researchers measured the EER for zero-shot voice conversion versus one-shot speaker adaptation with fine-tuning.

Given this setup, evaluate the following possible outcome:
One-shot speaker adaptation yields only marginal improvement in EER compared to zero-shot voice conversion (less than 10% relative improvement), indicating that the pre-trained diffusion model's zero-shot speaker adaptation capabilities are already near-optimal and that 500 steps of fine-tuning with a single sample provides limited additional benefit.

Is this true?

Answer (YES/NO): NO